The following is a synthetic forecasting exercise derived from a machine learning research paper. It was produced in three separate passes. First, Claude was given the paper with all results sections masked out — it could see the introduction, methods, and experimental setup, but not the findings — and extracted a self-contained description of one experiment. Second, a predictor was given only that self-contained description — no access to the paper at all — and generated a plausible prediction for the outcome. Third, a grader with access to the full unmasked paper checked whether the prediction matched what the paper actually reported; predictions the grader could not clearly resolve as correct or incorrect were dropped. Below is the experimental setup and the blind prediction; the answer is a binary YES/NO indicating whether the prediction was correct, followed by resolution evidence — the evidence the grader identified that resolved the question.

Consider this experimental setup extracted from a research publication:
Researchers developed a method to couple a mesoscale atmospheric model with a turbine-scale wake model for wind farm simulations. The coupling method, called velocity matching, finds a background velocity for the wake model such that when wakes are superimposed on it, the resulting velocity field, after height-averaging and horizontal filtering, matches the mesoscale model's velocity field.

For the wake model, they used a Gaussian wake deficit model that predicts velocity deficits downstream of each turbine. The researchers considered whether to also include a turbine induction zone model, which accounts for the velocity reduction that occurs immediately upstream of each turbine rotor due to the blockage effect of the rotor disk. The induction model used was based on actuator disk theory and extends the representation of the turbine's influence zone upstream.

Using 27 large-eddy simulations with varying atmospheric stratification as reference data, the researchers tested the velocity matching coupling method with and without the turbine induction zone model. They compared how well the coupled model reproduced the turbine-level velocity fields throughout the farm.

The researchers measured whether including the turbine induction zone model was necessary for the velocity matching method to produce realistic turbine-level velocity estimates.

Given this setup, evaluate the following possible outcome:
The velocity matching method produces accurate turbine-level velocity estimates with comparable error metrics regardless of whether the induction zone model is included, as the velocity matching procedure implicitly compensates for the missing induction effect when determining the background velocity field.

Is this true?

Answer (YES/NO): NO